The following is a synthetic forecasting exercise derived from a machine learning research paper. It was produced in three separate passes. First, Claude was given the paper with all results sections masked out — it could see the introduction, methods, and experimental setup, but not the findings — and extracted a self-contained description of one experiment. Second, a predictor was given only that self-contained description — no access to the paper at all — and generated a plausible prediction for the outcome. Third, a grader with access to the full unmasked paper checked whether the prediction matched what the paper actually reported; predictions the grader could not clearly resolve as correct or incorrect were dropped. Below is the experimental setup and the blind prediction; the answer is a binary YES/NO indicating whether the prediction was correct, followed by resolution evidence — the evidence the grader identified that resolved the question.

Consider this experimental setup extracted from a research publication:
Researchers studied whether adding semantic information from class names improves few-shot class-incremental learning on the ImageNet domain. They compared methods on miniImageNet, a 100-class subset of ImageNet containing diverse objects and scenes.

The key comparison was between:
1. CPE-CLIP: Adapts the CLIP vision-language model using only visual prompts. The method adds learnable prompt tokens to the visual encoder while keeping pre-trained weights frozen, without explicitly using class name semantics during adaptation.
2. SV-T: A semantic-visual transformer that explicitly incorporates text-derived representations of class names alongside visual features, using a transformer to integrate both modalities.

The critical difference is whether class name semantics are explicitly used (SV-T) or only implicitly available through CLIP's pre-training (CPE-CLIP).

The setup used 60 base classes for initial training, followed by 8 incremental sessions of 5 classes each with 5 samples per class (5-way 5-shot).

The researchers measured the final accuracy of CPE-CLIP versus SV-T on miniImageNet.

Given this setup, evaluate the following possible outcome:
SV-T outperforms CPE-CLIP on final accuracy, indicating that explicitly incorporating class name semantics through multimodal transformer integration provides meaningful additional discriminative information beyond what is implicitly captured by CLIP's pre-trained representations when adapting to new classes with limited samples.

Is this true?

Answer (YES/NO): NO